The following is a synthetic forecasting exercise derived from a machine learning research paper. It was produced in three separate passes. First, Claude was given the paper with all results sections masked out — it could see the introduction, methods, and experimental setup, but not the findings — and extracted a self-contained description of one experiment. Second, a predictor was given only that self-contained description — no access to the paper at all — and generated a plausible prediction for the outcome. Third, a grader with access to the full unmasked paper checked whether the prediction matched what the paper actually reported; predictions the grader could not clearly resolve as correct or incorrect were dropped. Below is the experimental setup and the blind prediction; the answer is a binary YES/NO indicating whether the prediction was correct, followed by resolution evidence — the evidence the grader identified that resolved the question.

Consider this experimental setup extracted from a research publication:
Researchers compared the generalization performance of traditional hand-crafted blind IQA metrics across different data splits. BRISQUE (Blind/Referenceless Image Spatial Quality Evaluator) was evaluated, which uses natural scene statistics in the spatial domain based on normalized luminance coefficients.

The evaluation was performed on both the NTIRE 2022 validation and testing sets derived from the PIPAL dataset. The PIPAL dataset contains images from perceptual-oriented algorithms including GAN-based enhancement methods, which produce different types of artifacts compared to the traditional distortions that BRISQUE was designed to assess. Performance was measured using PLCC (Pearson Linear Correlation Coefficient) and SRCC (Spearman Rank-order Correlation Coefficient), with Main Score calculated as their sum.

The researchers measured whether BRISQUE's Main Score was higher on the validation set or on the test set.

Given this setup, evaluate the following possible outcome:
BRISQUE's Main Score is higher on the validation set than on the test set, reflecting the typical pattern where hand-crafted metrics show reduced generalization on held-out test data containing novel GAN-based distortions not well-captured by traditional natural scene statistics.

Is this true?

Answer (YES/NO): NO